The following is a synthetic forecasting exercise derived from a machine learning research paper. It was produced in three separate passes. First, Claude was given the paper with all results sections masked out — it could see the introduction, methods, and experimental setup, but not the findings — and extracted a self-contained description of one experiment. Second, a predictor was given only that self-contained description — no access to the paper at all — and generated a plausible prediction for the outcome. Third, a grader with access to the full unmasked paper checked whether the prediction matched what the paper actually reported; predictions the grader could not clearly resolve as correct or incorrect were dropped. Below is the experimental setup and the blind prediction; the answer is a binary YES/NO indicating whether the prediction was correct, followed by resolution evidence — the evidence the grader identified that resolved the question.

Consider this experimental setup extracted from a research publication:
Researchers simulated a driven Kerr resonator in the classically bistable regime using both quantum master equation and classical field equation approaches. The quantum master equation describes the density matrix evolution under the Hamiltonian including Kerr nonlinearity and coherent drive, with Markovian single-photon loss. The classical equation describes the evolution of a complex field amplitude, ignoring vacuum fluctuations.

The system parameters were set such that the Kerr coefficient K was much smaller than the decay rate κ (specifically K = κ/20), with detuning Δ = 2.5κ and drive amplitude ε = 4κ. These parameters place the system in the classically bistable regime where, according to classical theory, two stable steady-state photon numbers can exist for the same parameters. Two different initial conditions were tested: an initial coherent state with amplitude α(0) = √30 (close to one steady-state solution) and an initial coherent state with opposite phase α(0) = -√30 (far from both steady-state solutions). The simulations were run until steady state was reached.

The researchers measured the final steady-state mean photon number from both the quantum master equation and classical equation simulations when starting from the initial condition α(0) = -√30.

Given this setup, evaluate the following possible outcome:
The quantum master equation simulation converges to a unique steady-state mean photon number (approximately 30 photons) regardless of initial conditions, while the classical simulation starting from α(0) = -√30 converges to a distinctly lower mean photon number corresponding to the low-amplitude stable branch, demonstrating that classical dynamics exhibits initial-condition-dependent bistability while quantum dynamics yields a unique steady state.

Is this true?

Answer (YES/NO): NO